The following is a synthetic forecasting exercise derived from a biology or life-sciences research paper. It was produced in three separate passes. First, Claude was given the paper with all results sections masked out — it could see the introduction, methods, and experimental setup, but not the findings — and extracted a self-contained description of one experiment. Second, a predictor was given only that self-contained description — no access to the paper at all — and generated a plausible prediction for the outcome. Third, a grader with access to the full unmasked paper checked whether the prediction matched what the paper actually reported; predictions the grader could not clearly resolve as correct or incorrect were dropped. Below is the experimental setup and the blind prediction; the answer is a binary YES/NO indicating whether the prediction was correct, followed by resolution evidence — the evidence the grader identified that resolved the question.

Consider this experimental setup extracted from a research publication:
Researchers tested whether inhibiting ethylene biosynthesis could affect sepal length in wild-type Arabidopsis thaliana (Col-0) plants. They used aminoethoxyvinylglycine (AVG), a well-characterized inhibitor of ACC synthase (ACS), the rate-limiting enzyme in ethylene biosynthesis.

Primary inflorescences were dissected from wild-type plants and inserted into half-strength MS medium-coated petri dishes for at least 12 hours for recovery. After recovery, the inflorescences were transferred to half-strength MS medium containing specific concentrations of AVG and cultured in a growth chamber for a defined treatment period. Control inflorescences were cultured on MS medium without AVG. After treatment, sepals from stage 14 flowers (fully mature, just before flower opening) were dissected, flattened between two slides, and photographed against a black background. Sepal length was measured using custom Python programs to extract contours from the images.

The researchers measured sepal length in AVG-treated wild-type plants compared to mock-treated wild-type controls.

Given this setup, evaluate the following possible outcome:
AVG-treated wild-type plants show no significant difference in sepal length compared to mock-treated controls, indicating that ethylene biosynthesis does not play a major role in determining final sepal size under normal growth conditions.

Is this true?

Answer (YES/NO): NO